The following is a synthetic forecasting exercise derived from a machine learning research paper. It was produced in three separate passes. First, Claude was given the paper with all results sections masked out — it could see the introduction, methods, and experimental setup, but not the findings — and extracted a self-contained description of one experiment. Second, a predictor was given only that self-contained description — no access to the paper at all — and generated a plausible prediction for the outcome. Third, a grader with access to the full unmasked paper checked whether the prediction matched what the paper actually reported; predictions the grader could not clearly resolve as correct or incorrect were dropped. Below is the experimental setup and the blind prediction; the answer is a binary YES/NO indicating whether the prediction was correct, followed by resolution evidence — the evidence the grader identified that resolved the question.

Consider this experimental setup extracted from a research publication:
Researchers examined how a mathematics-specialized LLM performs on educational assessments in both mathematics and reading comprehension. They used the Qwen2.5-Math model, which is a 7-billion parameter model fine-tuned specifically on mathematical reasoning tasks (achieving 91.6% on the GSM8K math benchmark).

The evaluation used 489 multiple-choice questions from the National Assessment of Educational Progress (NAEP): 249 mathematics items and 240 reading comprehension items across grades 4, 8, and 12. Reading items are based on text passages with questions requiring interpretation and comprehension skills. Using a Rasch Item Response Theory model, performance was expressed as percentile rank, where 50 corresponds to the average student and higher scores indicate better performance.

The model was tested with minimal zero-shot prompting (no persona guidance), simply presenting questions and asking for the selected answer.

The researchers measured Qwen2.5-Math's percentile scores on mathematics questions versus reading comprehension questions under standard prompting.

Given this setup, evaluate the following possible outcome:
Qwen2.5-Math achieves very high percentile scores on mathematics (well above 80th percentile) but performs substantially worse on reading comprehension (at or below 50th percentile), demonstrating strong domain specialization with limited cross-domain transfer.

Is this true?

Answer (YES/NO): NO